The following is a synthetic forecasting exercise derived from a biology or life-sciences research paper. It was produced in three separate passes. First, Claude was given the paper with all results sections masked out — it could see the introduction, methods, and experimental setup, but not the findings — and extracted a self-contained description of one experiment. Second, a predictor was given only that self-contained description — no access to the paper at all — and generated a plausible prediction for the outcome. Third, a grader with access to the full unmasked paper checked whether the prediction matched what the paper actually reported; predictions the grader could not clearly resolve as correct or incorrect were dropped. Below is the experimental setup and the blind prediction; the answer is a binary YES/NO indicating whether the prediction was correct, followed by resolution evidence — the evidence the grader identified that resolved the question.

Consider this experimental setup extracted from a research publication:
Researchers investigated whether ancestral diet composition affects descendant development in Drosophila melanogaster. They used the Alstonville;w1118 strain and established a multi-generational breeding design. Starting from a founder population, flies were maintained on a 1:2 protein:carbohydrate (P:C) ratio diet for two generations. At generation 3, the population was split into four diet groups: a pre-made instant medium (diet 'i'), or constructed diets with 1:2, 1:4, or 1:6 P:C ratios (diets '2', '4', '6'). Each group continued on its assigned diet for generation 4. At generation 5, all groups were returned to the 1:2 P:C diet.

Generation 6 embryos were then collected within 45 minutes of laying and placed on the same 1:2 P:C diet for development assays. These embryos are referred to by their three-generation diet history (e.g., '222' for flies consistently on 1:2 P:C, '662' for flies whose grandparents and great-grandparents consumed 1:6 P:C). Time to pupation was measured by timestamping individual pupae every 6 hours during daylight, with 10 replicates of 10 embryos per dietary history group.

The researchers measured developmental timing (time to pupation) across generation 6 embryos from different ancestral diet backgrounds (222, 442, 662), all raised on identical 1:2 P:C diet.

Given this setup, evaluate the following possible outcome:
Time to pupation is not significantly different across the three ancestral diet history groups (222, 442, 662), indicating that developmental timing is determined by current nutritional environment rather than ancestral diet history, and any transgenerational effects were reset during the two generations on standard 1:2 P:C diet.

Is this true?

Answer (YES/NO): NO